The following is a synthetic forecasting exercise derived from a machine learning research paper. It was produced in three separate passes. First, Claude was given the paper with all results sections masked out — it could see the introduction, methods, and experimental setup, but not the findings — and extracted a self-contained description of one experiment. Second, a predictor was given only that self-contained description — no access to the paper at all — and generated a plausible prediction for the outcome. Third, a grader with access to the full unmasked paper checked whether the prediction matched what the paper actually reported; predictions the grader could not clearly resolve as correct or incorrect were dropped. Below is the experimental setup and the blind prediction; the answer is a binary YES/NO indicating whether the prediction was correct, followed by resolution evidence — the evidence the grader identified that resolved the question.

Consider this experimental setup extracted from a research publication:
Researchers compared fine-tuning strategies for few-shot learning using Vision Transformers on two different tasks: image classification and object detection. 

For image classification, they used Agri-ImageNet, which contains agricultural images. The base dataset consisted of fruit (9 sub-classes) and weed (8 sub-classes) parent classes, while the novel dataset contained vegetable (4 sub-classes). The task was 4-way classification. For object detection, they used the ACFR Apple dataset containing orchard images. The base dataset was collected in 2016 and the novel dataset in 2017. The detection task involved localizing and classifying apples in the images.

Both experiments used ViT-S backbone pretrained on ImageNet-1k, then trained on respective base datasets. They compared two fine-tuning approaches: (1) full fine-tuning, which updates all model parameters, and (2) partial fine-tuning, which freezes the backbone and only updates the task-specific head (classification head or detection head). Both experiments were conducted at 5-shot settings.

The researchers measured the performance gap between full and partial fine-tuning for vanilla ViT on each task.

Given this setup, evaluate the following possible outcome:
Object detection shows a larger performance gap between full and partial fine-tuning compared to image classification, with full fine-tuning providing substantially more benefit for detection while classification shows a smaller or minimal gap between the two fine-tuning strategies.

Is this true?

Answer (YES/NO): YES